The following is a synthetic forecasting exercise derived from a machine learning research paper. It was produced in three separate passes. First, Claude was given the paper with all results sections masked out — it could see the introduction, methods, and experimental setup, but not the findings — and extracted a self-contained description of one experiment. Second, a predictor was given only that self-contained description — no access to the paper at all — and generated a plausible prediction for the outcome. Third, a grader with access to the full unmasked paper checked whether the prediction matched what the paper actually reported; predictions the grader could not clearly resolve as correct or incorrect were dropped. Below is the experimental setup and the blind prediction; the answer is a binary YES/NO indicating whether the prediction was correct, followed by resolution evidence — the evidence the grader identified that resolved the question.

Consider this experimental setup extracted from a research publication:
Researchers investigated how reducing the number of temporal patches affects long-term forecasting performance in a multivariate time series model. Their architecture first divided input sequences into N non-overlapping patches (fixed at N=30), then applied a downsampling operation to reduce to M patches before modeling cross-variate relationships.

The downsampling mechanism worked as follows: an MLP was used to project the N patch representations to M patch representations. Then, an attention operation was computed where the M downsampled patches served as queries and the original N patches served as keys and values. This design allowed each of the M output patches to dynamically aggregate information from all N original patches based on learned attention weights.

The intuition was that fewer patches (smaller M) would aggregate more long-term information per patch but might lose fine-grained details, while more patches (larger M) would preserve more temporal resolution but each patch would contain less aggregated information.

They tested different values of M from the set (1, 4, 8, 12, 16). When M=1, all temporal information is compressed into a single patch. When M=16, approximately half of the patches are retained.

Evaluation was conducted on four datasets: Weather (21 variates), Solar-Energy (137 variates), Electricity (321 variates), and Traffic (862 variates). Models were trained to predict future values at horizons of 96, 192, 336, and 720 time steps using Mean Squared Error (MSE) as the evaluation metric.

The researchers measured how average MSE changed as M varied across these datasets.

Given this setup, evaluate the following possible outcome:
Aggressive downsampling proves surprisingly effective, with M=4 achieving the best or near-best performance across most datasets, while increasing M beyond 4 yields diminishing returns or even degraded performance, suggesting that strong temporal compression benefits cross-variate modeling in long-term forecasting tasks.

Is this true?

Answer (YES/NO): NO